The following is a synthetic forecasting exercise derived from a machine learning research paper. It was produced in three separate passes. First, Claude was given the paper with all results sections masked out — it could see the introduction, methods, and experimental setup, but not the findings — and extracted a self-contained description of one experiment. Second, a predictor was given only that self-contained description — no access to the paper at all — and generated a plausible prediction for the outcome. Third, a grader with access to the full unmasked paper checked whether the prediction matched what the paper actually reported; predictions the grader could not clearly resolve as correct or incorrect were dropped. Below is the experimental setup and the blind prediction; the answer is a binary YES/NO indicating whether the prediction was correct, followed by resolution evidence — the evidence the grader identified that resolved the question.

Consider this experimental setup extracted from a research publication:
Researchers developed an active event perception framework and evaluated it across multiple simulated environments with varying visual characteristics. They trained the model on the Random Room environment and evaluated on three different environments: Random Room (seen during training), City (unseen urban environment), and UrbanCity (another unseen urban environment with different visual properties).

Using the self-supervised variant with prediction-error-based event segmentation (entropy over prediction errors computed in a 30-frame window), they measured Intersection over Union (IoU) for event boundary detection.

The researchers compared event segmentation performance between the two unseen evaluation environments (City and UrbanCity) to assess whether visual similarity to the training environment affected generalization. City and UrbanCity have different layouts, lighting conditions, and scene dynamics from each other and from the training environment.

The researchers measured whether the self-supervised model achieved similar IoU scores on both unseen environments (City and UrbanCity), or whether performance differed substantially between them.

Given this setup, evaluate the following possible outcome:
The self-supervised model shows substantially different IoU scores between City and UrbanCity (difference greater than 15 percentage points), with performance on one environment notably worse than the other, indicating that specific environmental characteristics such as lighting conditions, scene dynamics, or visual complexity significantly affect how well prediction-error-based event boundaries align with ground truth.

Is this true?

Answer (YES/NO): NO